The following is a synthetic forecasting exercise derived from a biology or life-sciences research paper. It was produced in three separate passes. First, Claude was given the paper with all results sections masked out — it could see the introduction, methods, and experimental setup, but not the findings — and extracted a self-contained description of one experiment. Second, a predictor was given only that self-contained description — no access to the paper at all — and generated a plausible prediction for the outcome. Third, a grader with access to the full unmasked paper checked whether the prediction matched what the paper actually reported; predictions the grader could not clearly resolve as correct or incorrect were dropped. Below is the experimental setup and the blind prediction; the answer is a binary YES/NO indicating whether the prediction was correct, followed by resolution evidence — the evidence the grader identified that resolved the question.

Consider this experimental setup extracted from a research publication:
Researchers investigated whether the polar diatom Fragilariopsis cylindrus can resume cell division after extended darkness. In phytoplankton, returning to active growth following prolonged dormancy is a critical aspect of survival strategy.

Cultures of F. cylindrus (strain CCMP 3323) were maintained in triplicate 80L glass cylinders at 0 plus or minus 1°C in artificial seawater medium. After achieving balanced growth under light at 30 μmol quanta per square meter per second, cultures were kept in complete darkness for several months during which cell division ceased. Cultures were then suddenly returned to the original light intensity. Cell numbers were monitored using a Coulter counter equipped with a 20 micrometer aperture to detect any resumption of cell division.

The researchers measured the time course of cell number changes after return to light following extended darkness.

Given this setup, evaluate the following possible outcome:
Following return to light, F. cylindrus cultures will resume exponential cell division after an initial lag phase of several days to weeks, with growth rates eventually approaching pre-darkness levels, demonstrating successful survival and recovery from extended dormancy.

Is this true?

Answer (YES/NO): YES